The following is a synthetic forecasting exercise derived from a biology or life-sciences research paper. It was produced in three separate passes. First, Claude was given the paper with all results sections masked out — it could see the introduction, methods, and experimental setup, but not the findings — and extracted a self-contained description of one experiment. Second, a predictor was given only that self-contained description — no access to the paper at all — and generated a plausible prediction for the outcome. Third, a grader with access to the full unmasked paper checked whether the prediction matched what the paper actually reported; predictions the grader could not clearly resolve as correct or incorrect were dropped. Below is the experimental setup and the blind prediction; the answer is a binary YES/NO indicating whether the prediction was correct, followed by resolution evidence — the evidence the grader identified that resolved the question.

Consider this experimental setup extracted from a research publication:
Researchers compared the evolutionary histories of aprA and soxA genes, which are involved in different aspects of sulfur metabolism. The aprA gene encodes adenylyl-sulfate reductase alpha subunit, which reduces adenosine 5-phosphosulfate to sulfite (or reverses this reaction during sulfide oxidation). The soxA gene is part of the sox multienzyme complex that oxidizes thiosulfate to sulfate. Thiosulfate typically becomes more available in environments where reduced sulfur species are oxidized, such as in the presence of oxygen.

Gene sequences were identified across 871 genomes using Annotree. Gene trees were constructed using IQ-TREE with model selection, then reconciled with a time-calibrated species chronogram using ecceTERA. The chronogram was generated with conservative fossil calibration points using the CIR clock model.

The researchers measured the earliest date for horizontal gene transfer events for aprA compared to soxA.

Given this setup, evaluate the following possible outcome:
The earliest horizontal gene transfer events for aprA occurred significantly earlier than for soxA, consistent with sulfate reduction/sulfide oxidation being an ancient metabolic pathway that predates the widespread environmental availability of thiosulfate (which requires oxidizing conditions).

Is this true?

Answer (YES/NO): YES